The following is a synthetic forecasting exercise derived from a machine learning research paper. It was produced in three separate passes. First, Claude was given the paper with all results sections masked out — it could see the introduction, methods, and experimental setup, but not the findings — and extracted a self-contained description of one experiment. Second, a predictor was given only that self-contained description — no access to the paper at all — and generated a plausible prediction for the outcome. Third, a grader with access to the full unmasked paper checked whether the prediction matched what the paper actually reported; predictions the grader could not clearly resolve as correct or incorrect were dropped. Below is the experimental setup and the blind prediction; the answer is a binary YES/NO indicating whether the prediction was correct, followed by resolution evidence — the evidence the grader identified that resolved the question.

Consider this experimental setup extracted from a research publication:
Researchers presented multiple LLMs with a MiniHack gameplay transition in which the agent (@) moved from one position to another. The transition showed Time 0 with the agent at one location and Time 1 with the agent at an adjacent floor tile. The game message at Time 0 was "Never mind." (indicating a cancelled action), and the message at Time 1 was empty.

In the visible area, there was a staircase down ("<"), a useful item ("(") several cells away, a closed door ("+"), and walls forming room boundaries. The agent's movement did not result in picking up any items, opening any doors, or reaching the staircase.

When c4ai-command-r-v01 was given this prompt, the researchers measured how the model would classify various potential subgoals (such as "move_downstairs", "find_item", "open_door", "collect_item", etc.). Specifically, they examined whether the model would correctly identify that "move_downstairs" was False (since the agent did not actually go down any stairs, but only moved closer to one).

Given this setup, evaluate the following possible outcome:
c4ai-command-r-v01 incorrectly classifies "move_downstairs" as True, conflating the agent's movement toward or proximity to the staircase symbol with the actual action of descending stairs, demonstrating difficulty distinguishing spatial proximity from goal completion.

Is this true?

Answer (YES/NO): YES